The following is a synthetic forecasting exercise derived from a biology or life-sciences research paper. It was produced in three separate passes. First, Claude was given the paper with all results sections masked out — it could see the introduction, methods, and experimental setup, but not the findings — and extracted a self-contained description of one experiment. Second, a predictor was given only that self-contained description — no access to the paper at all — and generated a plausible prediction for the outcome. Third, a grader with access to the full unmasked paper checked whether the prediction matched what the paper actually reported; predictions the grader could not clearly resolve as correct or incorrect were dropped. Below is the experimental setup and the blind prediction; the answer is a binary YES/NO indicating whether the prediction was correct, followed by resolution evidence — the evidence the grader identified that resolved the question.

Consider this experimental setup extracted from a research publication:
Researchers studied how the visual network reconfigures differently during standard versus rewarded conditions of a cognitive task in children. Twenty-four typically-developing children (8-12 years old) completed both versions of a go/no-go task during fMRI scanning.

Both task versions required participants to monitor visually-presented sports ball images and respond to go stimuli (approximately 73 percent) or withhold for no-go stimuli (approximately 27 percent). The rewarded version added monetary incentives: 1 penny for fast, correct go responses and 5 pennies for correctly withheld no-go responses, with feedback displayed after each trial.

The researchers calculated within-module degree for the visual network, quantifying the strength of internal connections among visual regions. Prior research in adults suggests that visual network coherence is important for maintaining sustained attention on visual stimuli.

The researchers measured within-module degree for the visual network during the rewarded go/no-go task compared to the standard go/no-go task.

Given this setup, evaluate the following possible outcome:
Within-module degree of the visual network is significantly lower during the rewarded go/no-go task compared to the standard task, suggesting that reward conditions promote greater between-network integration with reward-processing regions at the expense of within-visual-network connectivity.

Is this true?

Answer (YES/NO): NO